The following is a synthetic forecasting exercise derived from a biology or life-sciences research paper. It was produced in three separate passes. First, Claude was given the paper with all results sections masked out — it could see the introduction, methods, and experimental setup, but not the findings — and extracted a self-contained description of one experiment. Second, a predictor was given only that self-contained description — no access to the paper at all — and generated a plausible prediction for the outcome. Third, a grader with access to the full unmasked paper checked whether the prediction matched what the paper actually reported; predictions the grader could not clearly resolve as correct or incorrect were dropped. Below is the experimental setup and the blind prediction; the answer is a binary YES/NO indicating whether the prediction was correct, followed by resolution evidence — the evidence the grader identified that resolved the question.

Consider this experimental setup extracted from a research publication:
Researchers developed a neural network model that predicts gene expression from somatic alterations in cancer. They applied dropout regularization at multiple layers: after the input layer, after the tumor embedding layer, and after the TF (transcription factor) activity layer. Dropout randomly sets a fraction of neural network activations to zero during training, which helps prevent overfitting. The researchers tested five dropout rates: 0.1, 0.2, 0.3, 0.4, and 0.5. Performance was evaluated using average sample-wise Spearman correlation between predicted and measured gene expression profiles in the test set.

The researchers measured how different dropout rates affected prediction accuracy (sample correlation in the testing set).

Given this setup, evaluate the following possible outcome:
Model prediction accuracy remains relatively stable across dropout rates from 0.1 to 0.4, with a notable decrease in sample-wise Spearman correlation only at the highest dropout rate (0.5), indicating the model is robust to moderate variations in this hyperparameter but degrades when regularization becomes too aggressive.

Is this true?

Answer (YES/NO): NO